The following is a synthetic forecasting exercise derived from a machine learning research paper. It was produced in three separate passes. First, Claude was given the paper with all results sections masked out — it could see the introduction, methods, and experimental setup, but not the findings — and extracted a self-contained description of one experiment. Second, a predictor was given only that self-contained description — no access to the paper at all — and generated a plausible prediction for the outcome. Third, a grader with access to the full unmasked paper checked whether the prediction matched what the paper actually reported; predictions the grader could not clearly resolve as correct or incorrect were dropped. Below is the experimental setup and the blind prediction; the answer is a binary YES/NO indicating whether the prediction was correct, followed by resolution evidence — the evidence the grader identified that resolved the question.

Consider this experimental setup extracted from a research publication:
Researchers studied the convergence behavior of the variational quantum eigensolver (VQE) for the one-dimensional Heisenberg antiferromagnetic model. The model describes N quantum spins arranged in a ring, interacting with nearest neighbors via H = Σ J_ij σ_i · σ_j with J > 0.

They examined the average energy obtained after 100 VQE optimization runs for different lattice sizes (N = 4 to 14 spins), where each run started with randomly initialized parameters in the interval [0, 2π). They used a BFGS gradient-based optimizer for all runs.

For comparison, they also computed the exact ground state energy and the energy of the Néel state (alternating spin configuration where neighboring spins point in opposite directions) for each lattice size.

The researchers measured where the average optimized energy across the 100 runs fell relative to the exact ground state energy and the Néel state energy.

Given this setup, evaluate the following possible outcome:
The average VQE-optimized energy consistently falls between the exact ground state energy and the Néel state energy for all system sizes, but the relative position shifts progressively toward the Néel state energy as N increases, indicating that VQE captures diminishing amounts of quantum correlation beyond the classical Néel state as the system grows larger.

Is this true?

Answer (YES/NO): YES